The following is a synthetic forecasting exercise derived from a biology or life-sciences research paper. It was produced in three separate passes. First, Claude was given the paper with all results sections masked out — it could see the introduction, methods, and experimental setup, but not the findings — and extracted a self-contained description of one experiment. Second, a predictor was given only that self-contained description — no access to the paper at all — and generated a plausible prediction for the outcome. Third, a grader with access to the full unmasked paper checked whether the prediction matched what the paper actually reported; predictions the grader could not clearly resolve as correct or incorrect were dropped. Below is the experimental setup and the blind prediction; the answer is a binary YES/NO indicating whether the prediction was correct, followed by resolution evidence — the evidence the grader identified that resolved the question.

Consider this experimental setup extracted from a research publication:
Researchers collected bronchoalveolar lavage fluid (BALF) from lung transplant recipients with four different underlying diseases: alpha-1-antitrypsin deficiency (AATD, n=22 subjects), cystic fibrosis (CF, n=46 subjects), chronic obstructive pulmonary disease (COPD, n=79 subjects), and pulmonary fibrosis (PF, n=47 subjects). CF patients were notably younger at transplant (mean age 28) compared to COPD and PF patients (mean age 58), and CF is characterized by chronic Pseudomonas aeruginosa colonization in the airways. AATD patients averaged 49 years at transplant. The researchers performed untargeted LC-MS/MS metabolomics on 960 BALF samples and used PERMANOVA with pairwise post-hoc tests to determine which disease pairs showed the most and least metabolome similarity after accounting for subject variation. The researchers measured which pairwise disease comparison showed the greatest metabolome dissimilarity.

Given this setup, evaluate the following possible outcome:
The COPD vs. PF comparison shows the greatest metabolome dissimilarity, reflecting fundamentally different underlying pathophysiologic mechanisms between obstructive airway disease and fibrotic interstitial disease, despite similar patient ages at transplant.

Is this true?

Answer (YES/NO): NO